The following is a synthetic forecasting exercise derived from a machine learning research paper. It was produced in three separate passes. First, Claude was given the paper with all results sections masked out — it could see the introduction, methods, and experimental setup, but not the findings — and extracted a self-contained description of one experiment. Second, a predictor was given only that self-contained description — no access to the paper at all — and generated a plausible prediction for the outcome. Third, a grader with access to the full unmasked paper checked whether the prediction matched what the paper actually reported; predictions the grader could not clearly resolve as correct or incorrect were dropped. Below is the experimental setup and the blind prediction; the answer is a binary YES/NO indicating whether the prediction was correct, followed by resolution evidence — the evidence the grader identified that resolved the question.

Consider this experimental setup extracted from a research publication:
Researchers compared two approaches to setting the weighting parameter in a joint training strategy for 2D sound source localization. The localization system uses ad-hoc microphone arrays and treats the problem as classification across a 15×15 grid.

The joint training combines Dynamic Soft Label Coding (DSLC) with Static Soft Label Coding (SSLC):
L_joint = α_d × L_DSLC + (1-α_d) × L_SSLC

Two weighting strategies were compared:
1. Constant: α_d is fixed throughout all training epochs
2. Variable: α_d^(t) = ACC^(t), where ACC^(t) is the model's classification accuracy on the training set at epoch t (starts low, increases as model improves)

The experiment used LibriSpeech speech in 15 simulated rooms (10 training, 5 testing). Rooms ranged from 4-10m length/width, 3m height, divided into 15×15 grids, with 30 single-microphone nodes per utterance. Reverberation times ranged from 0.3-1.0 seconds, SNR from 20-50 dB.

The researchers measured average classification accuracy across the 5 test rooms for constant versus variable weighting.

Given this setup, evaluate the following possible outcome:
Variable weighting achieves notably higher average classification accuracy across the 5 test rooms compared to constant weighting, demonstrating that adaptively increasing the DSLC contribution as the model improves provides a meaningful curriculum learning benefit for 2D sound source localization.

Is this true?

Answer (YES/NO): NO